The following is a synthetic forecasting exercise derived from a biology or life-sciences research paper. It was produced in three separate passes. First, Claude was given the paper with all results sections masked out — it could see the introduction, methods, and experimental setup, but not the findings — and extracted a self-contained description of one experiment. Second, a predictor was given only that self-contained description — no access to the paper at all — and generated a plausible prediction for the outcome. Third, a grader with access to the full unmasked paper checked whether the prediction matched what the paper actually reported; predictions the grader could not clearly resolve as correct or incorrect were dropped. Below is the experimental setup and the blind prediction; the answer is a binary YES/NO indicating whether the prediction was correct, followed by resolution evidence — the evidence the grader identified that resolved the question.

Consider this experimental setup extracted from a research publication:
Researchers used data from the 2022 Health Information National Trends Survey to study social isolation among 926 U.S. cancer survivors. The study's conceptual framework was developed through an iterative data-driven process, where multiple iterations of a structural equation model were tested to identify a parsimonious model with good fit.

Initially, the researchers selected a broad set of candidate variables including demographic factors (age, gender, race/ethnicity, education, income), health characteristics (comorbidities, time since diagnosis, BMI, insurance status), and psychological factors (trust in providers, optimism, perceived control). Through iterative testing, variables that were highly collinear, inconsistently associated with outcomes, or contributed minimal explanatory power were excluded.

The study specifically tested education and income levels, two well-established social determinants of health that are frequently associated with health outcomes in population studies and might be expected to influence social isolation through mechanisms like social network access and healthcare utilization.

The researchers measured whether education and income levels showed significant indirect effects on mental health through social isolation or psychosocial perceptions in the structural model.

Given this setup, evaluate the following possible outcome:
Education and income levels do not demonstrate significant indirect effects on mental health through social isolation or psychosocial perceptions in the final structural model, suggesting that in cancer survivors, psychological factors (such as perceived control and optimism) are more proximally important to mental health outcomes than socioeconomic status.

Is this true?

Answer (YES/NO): NO